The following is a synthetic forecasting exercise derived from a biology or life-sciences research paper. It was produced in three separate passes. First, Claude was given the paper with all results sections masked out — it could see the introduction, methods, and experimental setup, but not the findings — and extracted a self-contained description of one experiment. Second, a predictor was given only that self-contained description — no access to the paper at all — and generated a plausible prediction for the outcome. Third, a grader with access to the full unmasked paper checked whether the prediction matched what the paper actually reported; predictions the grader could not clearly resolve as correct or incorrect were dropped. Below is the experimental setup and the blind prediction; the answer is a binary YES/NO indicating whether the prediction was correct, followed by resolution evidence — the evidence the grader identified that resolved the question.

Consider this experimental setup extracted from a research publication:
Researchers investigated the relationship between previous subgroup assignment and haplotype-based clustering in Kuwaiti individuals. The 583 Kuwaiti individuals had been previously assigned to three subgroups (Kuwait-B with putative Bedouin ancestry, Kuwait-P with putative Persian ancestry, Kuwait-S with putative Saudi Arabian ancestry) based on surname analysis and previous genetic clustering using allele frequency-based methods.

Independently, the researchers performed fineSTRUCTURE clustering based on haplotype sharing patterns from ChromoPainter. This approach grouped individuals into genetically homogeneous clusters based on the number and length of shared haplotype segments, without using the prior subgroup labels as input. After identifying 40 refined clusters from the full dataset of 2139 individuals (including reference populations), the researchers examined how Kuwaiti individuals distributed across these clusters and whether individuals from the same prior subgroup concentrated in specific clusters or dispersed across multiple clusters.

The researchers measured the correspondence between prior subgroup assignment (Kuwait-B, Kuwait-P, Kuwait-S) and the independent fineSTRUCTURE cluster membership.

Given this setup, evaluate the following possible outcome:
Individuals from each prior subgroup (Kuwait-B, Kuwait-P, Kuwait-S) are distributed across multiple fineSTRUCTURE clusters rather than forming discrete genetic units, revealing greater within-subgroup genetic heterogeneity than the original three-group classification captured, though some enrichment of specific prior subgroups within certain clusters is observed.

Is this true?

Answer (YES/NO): YES